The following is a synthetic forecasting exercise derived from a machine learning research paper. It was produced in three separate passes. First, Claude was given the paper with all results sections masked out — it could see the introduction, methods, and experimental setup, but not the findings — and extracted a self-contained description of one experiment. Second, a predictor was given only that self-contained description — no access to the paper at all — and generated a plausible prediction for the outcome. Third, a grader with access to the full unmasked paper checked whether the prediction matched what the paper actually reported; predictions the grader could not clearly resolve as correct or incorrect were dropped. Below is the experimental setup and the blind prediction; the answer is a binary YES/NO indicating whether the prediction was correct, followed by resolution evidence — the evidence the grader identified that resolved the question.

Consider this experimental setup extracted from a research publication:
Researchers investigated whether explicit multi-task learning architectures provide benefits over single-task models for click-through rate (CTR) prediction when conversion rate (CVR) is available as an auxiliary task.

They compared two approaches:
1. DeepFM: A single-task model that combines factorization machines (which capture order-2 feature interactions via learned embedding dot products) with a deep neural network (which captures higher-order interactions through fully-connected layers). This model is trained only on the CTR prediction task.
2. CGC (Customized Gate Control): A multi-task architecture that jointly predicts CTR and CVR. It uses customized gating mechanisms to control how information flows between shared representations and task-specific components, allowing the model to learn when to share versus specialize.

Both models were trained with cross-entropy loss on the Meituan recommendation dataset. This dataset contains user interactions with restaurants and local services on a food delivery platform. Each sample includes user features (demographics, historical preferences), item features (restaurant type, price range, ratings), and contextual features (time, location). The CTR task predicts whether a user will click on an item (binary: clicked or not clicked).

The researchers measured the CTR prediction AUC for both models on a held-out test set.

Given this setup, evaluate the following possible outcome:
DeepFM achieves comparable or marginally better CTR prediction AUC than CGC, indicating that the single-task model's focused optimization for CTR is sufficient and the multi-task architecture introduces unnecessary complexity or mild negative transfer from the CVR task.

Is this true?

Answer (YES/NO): NO